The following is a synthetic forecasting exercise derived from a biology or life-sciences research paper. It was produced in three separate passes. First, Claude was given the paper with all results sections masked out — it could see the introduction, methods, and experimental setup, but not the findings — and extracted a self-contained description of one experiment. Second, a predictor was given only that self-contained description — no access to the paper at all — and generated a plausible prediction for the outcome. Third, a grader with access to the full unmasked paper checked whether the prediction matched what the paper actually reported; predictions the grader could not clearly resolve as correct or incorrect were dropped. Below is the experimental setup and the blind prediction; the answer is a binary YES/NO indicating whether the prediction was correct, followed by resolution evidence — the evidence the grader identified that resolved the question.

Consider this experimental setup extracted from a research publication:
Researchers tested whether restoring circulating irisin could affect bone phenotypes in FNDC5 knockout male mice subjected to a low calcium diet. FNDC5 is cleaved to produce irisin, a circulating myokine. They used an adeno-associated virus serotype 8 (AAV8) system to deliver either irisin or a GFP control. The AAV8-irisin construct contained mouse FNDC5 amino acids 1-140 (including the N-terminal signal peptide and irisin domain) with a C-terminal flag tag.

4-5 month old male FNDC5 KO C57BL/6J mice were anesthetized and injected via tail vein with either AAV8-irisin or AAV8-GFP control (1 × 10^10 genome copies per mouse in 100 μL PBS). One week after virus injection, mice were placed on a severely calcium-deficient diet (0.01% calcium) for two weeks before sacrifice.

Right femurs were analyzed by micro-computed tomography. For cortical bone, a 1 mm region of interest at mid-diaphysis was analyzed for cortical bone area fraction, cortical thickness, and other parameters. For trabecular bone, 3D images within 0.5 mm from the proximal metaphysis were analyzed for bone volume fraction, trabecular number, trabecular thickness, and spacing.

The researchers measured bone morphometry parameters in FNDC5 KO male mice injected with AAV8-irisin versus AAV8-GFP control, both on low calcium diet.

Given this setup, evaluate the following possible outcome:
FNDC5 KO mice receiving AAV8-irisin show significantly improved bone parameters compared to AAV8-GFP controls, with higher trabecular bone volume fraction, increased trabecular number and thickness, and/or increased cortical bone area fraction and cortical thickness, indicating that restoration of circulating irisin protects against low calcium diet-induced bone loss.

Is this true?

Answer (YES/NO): NO